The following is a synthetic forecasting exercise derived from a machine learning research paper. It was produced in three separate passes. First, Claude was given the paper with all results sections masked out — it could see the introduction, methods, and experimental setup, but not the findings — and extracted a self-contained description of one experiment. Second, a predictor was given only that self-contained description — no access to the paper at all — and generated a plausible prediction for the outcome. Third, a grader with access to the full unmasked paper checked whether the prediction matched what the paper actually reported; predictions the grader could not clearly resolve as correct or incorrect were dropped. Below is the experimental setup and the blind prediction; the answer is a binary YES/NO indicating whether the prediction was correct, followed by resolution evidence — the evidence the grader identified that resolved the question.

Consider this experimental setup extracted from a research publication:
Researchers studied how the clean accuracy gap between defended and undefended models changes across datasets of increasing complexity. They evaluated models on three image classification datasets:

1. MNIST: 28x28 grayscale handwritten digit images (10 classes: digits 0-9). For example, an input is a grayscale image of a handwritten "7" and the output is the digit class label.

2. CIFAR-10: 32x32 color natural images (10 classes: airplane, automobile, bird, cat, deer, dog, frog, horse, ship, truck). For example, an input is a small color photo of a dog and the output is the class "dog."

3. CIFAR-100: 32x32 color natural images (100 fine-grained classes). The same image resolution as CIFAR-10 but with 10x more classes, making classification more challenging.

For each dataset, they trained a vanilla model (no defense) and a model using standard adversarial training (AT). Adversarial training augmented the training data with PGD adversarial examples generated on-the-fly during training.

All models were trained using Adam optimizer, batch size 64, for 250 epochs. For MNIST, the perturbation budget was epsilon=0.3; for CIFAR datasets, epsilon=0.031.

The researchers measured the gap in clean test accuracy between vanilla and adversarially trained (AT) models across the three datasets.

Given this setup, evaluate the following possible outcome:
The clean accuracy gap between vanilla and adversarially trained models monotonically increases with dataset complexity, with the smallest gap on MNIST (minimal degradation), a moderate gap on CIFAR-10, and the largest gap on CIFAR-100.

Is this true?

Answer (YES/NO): YES